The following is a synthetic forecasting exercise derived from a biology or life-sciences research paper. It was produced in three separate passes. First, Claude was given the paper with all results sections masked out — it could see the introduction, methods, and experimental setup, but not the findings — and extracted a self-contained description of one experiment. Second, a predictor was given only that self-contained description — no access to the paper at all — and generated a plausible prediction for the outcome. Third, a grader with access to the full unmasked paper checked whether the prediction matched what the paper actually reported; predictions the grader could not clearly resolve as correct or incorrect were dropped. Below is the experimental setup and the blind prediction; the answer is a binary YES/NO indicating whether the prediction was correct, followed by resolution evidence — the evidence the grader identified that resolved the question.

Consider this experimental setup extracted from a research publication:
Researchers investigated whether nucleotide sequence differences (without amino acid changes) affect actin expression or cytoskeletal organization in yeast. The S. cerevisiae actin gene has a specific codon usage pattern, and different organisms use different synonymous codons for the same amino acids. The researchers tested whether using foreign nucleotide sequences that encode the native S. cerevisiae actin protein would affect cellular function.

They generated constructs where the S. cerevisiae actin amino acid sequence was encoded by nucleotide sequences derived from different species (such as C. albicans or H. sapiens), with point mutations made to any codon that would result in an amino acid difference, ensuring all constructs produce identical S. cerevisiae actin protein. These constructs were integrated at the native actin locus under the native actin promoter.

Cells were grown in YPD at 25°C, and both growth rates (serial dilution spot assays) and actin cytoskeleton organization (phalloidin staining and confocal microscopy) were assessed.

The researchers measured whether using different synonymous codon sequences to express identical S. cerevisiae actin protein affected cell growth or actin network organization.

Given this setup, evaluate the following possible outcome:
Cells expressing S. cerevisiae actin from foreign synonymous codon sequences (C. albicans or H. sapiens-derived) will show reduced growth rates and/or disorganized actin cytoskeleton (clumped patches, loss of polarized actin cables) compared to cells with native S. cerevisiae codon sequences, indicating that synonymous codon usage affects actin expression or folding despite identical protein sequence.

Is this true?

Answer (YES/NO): YES